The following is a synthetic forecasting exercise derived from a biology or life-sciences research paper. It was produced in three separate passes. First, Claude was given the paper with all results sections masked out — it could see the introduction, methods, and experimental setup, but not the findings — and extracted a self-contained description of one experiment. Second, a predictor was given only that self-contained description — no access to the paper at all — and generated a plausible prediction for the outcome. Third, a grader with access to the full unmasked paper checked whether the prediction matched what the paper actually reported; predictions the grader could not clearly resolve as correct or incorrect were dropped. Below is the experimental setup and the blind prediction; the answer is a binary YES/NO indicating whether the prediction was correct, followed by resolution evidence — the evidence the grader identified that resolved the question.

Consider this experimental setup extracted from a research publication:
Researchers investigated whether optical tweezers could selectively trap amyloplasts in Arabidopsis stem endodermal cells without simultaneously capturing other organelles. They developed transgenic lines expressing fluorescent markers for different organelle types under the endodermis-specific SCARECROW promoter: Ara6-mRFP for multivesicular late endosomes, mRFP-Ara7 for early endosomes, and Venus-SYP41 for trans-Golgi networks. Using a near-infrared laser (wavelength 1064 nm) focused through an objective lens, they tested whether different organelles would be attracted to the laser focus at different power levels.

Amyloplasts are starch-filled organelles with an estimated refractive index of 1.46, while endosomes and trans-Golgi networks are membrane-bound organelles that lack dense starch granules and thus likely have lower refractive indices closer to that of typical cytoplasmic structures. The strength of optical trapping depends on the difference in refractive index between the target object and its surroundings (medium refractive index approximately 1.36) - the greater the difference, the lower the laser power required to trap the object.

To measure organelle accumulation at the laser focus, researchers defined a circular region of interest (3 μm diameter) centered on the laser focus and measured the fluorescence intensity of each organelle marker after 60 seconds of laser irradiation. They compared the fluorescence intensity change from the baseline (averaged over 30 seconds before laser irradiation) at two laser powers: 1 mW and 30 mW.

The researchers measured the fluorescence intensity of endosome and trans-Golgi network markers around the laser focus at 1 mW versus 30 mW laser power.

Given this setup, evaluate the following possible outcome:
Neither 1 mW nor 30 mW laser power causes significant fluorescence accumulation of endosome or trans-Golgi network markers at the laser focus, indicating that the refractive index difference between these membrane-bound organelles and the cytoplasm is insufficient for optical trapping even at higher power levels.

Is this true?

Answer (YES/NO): NO